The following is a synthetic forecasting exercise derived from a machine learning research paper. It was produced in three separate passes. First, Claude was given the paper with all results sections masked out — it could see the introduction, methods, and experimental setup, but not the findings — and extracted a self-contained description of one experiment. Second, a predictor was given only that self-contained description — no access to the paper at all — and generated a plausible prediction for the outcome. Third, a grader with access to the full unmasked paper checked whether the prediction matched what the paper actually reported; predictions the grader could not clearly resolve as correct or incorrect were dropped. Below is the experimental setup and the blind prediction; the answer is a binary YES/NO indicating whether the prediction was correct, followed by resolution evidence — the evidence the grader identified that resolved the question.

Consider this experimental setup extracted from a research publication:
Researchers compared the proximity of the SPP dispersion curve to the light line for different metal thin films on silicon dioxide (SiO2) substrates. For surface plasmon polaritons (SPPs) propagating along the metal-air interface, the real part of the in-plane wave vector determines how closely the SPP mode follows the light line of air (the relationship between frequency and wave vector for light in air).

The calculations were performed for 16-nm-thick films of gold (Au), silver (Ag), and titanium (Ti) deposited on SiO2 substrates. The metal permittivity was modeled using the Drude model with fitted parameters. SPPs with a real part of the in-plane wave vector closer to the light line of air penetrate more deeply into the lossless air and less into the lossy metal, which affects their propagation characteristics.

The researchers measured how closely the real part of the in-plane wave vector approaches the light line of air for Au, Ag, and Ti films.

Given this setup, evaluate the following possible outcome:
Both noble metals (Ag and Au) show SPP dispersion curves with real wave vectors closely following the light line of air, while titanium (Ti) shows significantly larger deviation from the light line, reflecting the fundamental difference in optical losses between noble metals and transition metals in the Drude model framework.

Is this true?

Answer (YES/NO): YES